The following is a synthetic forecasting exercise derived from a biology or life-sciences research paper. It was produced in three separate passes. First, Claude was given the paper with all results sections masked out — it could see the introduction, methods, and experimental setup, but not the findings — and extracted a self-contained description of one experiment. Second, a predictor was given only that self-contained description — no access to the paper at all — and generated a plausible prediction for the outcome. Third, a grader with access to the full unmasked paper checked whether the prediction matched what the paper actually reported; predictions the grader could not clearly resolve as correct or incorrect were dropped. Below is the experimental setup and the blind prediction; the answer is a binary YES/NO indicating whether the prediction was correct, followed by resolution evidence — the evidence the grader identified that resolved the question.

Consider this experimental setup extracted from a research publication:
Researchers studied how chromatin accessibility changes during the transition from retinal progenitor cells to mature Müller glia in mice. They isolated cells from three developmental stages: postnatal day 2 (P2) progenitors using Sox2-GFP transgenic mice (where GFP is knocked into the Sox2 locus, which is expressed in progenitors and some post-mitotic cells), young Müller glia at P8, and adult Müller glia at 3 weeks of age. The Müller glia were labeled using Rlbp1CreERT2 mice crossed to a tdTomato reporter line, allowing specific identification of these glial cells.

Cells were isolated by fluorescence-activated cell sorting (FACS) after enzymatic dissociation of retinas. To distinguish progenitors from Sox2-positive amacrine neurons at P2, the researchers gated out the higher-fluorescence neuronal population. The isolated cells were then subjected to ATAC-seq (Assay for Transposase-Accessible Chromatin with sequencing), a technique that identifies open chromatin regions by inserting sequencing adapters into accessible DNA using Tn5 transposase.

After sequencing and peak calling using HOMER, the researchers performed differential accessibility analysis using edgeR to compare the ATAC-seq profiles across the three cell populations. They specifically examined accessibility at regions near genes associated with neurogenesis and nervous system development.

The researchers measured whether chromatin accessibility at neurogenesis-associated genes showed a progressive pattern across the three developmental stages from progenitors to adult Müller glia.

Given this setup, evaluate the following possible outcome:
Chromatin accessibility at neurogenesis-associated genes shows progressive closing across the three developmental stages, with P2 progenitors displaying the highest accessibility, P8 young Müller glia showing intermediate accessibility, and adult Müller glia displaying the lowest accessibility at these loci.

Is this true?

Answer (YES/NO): YES